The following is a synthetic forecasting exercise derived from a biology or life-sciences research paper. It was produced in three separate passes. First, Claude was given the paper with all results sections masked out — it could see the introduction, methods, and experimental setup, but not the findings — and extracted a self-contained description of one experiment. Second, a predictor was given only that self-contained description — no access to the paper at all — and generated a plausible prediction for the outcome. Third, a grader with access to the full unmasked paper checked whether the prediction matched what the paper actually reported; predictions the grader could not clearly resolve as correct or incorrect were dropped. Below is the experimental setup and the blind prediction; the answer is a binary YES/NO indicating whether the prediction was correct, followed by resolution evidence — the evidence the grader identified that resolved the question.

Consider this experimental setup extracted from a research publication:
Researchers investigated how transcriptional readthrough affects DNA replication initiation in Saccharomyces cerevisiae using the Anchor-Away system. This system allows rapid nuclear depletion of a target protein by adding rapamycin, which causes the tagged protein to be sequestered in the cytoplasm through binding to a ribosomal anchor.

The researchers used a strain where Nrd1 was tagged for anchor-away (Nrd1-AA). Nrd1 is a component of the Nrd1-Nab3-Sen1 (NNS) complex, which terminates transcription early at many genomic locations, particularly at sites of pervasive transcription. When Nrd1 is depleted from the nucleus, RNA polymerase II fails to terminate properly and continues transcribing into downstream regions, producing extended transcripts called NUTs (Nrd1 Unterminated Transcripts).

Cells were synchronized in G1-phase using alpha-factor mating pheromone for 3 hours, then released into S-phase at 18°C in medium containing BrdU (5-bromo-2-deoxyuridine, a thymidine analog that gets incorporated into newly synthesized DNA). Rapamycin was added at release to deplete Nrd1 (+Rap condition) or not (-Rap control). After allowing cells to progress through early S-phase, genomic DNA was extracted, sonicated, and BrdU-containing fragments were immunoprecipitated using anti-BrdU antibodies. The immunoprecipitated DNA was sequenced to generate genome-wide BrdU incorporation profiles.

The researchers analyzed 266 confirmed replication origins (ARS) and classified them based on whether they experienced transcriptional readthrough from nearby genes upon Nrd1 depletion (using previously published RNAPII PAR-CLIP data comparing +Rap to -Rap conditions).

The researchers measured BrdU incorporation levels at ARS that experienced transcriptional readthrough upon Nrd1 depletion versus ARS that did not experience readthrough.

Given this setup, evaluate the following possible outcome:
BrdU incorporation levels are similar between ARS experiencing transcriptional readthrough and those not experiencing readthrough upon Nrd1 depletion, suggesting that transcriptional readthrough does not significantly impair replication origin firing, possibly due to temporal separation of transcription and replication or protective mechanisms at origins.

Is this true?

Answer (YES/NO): NO